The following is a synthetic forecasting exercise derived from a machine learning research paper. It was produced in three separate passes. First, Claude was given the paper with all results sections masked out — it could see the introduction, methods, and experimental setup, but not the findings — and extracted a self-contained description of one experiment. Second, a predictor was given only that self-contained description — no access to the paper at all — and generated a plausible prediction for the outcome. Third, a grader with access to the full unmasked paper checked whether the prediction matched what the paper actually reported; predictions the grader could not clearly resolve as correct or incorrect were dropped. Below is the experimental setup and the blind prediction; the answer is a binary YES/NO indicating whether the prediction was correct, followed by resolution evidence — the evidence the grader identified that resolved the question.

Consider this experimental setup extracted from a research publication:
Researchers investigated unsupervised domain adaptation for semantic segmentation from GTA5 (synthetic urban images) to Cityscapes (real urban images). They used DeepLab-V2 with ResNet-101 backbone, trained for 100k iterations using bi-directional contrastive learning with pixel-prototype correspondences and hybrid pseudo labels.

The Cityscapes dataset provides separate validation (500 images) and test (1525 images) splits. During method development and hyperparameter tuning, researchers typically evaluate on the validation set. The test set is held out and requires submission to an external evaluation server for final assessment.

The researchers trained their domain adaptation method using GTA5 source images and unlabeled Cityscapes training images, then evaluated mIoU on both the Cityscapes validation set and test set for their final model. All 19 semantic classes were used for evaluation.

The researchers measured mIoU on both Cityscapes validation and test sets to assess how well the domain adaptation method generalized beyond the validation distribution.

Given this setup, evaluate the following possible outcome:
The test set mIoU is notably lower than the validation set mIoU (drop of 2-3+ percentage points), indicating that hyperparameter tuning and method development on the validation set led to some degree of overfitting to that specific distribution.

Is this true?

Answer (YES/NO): NO